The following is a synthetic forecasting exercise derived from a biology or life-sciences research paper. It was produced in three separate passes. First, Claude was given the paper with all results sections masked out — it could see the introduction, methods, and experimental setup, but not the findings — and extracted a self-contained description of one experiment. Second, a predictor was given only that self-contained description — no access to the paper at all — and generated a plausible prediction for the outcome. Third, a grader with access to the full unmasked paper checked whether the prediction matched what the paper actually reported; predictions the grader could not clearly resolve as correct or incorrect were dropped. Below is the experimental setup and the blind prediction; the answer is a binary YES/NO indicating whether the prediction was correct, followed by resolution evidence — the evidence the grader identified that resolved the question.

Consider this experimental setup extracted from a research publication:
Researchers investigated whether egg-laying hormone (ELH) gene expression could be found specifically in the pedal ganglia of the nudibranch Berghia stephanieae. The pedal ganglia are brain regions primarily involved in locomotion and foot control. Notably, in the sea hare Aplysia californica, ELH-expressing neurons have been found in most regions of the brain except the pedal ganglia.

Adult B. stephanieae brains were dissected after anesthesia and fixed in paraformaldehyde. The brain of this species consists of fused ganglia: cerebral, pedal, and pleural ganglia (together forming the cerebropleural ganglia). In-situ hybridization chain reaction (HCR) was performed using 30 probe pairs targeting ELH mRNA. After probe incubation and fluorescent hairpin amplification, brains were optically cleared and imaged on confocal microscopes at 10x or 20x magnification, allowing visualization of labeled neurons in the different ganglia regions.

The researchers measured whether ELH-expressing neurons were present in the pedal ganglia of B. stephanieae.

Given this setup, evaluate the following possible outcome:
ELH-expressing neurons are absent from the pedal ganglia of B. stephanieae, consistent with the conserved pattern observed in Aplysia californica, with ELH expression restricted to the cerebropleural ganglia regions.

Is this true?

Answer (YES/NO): NO